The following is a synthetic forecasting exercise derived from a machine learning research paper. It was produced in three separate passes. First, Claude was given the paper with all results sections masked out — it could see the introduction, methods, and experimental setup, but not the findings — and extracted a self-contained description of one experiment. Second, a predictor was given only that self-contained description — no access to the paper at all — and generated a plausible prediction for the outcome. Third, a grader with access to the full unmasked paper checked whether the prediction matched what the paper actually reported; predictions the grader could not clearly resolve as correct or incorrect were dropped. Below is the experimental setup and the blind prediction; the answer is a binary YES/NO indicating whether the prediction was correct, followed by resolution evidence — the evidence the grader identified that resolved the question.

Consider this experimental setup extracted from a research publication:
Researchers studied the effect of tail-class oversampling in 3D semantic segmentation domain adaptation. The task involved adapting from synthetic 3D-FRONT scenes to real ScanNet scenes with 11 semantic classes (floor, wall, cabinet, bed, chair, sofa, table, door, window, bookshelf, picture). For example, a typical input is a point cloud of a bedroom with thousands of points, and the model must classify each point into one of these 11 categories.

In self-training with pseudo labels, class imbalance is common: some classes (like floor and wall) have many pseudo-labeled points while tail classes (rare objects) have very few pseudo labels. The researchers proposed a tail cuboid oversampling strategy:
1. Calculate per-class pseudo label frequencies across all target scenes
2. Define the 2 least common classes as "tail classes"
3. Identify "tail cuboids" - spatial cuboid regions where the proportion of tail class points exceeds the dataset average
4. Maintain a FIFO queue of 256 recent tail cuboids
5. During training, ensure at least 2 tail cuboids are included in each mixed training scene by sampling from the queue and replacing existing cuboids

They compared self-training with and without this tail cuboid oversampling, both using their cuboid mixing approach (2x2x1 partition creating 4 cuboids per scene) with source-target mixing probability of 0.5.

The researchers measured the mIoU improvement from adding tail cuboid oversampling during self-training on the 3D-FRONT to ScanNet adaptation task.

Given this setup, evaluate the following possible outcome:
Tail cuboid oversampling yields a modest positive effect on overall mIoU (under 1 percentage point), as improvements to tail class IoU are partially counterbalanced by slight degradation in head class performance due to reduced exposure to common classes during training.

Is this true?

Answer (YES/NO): NO